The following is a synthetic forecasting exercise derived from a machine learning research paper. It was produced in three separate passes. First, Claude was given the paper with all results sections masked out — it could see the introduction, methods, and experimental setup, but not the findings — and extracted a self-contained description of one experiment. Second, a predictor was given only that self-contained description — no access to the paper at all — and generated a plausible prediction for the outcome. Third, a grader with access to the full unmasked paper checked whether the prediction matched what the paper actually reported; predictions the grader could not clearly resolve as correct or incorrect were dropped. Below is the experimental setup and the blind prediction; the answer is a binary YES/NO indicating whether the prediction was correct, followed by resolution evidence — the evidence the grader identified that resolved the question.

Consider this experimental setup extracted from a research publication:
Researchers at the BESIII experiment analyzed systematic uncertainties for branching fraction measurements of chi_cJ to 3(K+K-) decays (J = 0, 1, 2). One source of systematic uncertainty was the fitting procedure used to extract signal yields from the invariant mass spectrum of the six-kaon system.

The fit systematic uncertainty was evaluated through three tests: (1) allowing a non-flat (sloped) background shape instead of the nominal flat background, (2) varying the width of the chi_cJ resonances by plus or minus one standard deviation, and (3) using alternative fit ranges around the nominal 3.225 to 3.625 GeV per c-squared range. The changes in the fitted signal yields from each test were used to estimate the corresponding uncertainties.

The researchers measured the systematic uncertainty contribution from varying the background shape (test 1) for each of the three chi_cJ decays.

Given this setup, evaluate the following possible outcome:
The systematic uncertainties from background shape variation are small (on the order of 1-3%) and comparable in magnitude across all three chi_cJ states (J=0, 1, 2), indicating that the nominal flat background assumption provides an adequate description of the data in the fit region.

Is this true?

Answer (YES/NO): NO